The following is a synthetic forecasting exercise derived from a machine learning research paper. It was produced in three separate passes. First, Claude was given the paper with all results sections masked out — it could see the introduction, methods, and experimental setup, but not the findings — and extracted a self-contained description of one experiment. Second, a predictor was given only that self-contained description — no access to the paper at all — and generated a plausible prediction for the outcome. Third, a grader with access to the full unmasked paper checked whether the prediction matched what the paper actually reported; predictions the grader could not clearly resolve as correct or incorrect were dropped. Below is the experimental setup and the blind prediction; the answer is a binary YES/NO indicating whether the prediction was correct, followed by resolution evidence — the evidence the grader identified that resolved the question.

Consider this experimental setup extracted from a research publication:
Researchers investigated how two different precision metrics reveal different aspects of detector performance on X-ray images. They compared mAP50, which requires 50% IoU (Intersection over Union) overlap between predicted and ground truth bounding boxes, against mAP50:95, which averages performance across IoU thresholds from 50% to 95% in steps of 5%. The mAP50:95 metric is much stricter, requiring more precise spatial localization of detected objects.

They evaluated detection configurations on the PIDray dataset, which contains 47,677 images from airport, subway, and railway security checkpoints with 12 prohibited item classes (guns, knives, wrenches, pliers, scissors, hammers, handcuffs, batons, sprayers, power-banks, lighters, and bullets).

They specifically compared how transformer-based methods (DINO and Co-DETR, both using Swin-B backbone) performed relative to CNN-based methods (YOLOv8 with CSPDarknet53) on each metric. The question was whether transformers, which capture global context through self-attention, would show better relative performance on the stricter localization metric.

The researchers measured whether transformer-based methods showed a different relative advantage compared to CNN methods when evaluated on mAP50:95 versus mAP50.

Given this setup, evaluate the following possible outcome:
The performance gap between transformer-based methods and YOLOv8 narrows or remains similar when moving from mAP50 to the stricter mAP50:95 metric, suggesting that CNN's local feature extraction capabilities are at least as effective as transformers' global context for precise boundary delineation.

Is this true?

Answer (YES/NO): NO